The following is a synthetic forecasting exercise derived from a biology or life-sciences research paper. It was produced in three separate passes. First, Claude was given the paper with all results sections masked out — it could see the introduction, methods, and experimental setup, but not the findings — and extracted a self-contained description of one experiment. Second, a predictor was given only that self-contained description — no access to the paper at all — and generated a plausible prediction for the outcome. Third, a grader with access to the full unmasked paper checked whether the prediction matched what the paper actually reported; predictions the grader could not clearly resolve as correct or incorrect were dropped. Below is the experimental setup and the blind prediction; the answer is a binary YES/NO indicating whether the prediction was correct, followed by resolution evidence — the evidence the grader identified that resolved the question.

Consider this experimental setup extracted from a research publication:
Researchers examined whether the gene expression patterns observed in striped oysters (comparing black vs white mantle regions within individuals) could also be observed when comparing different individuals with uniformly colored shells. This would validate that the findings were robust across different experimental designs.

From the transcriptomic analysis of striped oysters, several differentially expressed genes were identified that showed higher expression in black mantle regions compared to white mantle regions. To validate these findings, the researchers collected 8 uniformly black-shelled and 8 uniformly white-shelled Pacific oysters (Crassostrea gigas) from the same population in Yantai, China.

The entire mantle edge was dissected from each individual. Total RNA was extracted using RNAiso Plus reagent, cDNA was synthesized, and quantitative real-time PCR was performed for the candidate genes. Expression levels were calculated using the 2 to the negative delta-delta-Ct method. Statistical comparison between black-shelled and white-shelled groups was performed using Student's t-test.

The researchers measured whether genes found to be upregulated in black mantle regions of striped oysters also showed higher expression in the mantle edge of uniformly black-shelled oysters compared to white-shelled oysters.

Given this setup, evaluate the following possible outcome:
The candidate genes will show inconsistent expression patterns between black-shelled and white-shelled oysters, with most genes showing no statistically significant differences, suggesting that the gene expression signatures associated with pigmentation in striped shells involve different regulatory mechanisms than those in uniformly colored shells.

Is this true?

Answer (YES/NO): NO